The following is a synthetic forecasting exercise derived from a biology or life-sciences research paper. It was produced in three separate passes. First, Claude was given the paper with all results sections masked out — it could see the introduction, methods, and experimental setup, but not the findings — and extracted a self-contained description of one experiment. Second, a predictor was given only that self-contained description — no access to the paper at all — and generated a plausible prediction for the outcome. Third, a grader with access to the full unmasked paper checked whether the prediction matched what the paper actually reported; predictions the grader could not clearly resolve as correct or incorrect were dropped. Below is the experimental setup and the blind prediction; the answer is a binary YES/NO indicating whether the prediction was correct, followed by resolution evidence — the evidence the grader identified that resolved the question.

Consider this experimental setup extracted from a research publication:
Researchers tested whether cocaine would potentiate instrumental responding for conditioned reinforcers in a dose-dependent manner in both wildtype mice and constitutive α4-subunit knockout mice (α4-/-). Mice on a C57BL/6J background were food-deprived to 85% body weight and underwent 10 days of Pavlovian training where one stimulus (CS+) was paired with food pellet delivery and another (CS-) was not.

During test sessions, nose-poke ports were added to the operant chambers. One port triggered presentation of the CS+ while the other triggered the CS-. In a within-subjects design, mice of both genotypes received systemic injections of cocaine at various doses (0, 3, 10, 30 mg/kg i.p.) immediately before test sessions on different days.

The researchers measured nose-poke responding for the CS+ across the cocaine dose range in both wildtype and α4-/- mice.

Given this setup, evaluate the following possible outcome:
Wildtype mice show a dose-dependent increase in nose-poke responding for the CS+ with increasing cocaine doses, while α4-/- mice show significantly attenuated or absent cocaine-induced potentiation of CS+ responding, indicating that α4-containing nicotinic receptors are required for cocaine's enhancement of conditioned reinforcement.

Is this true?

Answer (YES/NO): NO